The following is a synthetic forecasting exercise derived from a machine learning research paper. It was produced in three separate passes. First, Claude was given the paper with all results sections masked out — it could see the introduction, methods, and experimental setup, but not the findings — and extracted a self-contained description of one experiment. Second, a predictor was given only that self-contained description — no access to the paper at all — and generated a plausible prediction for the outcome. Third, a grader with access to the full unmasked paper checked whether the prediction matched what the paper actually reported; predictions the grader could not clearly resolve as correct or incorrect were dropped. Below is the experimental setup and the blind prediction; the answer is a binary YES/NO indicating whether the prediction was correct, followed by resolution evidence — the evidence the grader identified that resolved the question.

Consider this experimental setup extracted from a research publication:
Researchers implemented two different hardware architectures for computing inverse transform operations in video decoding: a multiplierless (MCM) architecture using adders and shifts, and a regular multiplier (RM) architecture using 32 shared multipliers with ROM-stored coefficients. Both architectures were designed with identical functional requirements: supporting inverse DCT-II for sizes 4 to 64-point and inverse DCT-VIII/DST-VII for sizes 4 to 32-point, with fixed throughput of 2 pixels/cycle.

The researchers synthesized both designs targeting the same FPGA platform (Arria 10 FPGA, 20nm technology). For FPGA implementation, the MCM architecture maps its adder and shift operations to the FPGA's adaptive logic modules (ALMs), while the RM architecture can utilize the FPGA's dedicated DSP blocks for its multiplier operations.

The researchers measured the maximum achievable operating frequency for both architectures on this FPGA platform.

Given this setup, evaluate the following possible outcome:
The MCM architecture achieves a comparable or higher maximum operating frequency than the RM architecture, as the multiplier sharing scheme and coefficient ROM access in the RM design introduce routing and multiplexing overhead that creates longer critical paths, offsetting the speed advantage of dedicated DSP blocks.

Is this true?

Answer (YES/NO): NO